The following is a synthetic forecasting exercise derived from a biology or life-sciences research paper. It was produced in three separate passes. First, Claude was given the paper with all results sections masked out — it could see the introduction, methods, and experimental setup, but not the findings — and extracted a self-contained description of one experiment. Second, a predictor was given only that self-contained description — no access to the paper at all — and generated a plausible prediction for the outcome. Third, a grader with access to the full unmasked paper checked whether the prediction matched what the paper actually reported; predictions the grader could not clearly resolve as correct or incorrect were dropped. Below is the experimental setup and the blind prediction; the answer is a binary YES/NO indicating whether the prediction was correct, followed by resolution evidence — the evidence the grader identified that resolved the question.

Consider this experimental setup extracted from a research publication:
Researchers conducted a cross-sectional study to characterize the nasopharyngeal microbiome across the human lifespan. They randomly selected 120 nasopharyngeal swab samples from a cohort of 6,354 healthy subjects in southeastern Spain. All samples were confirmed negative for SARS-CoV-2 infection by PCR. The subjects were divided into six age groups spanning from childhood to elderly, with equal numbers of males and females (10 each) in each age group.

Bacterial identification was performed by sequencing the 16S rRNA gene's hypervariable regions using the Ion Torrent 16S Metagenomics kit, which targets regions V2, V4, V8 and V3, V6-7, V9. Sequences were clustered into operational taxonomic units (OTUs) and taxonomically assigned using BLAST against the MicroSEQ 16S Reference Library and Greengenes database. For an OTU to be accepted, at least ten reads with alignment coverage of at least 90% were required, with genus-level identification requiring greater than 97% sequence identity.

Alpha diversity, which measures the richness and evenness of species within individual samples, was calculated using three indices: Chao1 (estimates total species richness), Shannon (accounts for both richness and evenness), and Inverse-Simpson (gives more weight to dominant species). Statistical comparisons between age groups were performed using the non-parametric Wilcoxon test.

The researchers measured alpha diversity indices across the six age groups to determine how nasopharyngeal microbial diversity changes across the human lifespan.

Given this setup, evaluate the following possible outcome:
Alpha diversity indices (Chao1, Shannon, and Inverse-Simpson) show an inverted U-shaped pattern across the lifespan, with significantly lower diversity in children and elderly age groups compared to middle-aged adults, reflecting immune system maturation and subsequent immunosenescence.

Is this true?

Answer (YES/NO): NO